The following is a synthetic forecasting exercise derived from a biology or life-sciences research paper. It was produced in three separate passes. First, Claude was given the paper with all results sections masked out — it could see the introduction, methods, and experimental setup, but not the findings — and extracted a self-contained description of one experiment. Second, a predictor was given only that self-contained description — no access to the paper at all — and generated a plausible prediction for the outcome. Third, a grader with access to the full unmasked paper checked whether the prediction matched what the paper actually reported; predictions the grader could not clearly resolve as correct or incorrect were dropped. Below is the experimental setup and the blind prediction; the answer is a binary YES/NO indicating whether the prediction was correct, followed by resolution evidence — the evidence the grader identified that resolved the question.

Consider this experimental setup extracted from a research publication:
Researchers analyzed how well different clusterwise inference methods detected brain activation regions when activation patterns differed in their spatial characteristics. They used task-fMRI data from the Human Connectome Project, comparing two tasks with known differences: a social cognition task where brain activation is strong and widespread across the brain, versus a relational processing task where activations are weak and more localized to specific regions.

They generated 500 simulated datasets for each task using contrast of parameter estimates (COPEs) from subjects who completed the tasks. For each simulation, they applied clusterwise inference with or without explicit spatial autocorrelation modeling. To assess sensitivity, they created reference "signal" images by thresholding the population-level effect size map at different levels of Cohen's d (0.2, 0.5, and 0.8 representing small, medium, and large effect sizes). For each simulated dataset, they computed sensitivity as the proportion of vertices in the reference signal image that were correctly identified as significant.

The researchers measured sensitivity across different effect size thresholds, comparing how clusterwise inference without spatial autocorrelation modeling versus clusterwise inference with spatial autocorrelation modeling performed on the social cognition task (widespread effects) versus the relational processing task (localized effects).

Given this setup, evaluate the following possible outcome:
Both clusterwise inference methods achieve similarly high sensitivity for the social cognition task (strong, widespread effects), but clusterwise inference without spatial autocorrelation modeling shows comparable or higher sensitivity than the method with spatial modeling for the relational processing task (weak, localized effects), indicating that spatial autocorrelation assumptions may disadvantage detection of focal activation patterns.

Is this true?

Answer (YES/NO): NO